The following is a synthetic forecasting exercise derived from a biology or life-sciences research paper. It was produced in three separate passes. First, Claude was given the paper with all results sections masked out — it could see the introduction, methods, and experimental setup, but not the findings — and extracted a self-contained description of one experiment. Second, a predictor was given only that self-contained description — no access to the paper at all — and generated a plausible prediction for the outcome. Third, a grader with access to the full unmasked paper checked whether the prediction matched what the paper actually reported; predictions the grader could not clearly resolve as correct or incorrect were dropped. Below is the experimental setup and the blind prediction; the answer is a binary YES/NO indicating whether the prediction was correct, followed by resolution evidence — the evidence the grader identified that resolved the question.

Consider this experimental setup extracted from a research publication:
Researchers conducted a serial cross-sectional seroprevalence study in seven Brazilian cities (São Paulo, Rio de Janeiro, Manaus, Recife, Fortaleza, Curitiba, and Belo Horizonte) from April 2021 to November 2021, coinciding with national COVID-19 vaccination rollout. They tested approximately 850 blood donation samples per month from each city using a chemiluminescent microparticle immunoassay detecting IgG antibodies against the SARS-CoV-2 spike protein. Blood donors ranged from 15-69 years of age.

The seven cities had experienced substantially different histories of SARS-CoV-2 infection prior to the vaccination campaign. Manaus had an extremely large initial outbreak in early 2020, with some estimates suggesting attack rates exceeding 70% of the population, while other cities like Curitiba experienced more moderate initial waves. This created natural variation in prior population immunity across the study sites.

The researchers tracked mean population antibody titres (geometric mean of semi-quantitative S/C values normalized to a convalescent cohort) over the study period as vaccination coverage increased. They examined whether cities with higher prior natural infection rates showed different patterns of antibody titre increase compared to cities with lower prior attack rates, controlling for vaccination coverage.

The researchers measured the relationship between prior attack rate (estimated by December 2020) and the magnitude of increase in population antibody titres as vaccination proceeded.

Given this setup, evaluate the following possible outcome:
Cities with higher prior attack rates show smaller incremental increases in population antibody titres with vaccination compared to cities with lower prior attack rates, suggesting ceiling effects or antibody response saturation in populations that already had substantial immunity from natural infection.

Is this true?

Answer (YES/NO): NO